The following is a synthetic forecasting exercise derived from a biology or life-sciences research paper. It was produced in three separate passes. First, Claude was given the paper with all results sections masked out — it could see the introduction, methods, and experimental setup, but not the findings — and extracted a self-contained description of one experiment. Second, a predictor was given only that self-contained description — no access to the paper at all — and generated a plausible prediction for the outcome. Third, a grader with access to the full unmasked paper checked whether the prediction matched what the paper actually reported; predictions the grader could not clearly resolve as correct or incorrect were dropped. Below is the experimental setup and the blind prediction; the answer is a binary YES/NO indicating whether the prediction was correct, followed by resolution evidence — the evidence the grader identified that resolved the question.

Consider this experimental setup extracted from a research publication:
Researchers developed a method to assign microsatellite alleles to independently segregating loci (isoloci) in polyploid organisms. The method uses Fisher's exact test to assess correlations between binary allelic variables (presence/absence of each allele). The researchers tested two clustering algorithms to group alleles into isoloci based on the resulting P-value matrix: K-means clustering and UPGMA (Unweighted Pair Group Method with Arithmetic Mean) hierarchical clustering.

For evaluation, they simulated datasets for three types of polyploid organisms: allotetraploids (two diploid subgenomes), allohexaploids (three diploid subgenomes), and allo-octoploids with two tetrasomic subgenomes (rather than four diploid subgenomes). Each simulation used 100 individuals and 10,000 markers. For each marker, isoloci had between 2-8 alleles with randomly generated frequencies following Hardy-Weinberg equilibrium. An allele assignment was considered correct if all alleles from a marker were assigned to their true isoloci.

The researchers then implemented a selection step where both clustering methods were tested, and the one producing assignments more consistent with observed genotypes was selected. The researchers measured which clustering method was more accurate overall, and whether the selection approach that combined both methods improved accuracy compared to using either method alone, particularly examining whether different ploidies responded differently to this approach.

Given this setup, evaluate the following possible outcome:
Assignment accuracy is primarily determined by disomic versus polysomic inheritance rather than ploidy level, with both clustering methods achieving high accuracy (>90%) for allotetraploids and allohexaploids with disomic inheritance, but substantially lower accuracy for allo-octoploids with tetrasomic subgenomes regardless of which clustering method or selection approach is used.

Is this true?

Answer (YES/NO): NO